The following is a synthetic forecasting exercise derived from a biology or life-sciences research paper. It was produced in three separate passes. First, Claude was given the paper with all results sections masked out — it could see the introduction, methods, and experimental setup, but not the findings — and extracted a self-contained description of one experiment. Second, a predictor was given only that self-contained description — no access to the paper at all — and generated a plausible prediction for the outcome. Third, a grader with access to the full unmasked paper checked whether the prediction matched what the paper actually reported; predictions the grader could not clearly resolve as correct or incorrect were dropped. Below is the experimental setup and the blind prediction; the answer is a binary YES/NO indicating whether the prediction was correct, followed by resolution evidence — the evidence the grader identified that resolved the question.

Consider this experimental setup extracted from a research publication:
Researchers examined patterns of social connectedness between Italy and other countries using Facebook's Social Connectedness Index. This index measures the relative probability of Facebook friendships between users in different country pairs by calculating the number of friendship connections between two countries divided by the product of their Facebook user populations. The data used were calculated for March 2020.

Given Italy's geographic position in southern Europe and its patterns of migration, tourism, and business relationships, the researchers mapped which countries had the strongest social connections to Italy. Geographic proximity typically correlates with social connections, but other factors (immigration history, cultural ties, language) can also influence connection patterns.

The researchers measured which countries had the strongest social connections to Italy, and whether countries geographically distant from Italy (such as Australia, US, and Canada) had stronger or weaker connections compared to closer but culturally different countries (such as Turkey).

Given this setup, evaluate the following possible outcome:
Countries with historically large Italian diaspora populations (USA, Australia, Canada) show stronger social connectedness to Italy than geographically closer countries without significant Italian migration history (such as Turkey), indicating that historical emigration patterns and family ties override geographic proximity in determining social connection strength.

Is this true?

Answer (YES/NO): NO